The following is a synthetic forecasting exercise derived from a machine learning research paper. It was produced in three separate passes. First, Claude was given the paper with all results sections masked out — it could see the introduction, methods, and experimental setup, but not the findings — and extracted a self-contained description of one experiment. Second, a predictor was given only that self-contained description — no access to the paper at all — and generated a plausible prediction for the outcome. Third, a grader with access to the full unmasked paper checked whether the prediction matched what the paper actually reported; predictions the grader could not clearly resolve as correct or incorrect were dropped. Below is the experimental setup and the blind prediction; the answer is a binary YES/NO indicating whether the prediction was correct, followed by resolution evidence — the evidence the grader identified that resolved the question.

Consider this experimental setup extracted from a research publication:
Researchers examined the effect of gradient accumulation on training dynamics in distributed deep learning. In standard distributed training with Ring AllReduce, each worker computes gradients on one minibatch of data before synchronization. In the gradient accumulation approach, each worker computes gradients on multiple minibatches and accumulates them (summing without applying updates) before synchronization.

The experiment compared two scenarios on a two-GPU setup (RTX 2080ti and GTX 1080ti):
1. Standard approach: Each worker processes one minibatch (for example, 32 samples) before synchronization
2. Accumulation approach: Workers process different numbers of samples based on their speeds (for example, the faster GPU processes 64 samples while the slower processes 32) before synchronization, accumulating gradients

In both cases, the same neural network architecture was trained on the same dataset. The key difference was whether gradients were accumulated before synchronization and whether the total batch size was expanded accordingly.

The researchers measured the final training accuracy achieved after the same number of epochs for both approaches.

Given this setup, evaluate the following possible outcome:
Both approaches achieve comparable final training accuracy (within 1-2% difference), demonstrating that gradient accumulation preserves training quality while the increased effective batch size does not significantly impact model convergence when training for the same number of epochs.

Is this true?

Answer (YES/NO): YES